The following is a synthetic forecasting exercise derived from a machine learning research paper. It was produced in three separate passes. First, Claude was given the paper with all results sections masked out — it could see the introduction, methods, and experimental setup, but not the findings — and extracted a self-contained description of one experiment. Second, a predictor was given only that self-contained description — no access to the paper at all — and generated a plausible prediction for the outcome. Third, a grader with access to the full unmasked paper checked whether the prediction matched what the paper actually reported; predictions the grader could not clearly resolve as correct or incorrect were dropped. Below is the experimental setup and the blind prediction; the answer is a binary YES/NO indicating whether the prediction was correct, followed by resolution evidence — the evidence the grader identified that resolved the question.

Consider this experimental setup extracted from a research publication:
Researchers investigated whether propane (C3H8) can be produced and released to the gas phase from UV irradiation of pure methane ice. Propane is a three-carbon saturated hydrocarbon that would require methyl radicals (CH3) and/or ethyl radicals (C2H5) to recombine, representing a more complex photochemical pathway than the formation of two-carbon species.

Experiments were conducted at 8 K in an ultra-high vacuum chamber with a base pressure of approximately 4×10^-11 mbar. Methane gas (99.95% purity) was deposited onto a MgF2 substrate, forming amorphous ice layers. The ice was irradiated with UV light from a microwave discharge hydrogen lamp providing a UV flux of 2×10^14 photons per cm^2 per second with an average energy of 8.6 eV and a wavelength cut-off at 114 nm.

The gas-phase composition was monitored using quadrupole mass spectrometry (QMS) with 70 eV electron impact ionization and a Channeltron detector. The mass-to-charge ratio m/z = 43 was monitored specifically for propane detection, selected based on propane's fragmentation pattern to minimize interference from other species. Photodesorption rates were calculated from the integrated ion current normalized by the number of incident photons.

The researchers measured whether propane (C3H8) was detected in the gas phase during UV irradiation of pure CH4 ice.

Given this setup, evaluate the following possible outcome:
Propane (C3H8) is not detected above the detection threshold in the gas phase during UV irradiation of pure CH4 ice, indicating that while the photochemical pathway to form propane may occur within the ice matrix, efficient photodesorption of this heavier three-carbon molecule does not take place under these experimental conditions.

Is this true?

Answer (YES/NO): NO